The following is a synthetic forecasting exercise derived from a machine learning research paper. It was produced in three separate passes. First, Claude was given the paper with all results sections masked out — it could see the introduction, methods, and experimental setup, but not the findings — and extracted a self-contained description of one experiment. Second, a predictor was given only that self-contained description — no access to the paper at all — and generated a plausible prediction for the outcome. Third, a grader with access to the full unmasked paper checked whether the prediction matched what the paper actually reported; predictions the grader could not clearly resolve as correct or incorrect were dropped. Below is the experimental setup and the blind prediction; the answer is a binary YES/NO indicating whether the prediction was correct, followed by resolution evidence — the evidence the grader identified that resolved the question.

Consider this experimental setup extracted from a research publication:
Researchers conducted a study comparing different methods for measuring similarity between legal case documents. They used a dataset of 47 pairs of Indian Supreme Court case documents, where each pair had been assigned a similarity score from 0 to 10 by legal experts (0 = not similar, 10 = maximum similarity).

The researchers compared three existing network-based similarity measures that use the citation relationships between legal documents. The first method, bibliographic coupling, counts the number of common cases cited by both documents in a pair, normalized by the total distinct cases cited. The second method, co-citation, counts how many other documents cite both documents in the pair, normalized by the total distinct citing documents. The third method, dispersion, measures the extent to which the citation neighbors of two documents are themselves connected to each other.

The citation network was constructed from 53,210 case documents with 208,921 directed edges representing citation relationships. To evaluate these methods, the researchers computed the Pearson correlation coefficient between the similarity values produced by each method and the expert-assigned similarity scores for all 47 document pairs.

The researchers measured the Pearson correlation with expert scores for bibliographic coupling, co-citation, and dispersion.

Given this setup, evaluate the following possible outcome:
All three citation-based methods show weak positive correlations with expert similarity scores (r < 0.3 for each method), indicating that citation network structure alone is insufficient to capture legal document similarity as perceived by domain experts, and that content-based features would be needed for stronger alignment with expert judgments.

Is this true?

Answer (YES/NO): NO